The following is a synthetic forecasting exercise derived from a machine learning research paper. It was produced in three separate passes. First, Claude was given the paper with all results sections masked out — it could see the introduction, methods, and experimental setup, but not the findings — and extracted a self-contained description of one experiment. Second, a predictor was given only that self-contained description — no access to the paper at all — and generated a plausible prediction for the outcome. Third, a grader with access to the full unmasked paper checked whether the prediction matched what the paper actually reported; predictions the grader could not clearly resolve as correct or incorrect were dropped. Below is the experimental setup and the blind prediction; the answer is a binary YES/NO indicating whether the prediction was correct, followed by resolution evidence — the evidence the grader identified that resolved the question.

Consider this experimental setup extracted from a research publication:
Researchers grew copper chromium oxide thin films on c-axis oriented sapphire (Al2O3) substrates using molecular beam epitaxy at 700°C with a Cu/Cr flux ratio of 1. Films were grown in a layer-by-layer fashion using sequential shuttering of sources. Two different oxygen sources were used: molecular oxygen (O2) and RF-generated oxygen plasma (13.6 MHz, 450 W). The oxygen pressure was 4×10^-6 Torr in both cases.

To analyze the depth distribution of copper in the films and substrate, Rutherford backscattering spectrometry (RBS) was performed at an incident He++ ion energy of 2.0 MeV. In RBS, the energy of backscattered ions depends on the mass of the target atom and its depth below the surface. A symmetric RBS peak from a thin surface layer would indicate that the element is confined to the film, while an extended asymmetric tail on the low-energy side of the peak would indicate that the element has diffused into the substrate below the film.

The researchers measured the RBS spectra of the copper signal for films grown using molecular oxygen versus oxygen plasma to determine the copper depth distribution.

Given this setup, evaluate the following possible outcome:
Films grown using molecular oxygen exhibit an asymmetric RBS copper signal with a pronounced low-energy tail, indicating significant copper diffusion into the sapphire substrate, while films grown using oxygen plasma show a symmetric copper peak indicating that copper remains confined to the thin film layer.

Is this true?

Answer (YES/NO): YES